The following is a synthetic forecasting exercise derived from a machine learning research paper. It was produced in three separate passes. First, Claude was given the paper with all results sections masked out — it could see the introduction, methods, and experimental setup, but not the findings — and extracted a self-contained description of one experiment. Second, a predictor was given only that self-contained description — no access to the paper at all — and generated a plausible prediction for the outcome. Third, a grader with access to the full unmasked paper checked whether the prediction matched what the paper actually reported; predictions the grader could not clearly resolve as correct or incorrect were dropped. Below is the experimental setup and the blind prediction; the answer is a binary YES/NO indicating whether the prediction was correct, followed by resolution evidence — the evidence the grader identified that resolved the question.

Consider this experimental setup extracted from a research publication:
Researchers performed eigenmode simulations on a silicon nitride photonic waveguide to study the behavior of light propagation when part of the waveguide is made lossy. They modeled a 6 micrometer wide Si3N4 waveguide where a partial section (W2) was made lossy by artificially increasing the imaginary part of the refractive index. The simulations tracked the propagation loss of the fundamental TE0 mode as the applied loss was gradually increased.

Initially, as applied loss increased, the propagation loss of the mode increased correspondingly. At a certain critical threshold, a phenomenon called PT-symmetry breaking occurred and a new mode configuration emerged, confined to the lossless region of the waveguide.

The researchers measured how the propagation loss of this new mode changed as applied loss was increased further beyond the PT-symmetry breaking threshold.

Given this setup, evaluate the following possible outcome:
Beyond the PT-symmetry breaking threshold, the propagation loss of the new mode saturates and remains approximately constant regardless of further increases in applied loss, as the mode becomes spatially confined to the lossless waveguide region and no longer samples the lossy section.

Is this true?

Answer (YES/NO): NO